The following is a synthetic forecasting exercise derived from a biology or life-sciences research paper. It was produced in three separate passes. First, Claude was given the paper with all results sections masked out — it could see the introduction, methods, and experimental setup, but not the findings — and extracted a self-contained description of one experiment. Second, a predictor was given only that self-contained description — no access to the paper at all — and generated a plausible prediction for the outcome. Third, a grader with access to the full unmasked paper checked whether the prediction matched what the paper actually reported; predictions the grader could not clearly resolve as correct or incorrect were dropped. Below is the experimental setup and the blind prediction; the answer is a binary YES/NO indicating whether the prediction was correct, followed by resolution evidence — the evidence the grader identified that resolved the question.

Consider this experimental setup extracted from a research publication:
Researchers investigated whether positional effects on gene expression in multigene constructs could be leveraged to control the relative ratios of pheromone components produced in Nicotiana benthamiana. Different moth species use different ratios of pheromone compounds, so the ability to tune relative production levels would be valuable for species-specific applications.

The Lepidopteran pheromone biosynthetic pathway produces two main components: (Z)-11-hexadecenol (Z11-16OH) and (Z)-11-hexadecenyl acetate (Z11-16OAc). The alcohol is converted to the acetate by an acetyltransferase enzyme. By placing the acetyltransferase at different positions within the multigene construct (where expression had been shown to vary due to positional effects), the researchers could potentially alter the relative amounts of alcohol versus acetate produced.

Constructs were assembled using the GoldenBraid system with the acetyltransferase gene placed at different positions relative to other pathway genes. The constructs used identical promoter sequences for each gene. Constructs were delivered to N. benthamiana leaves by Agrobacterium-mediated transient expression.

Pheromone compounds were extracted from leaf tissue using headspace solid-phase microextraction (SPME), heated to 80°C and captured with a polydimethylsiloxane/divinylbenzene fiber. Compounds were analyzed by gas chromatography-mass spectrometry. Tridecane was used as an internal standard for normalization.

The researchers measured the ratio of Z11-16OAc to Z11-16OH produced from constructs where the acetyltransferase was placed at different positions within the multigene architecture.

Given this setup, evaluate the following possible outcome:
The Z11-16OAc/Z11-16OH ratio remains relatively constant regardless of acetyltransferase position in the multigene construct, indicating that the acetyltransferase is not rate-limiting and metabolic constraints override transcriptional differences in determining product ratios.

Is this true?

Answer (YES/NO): NO